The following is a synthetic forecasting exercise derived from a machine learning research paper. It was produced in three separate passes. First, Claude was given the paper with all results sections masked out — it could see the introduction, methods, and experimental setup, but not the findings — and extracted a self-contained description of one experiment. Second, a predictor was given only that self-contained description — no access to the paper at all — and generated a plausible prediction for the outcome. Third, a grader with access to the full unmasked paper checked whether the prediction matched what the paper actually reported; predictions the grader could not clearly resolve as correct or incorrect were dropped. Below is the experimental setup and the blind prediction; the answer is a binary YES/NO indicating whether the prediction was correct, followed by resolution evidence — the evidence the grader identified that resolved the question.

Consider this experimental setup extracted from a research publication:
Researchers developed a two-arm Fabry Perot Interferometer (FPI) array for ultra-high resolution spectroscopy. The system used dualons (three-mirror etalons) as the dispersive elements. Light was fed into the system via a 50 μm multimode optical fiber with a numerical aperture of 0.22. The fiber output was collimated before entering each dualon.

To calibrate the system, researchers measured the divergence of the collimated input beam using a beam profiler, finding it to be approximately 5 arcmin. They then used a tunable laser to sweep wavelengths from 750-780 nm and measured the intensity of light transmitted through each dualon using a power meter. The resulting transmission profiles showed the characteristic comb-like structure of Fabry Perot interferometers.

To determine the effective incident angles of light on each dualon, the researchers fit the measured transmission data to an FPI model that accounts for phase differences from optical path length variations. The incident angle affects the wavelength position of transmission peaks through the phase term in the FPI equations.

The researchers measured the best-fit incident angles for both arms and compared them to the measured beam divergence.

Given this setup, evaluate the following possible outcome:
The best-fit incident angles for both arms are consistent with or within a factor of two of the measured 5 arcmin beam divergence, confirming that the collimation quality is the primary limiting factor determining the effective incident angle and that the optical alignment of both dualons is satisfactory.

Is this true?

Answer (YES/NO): YES